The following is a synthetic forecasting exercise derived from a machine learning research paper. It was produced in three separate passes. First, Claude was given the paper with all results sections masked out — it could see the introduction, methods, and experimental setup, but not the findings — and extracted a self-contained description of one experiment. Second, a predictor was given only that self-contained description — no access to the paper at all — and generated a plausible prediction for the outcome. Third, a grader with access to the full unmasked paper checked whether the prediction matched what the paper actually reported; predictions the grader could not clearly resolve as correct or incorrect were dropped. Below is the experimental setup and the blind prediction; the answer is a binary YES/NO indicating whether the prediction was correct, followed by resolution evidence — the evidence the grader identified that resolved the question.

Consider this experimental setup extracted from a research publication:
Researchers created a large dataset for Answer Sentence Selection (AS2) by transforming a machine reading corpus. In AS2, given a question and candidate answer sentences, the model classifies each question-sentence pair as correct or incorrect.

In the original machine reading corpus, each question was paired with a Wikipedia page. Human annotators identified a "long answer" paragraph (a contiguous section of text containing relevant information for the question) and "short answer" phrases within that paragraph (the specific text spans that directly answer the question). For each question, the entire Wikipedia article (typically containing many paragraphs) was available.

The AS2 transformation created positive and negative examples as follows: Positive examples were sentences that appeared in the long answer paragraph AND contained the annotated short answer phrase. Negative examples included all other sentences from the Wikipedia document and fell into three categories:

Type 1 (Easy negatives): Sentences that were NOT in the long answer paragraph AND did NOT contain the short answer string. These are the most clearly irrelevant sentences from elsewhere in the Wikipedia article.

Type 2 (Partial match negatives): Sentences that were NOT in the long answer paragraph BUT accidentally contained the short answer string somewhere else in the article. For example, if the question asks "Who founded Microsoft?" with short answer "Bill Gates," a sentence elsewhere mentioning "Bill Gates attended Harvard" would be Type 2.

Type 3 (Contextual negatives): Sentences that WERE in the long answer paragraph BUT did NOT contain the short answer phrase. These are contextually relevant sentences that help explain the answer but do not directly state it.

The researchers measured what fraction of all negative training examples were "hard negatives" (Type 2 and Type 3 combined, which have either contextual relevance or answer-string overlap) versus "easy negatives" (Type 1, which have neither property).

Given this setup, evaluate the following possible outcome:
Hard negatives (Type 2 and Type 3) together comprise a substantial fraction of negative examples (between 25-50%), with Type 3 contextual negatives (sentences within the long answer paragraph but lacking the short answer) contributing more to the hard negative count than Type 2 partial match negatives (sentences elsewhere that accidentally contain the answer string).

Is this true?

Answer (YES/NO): NO